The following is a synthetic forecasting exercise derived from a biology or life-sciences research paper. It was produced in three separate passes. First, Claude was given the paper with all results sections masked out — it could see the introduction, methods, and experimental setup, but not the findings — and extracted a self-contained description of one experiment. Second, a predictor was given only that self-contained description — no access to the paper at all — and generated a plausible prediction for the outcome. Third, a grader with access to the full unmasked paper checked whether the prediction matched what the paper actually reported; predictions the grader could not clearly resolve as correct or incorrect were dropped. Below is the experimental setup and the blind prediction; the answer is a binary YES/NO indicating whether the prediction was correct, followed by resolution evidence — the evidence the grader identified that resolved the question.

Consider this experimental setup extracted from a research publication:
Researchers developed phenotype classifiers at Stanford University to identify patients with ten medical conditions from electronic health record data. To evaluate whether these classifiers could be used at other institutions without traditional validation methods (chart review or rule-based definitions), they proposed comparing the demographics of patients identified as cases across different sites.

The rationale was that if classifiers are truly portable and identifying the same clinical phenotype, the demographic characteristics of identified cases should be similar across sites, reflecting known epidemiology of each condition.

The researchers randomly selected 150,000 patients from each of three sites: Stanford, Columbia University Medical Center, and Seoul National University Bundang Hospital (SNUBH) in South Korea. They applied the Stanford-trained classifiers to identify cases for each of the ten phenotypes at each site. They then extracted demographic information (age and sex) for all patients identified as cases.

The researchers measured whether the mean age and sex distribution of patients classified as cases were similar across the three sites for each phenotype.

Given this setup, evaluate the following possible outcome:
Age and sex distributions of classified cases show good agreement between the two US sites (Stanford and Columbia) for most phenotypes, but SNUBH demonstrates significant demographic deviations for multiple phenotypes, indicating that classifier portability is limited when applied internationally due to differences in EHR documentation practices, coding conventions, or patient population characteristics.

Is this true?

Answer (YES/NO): NO